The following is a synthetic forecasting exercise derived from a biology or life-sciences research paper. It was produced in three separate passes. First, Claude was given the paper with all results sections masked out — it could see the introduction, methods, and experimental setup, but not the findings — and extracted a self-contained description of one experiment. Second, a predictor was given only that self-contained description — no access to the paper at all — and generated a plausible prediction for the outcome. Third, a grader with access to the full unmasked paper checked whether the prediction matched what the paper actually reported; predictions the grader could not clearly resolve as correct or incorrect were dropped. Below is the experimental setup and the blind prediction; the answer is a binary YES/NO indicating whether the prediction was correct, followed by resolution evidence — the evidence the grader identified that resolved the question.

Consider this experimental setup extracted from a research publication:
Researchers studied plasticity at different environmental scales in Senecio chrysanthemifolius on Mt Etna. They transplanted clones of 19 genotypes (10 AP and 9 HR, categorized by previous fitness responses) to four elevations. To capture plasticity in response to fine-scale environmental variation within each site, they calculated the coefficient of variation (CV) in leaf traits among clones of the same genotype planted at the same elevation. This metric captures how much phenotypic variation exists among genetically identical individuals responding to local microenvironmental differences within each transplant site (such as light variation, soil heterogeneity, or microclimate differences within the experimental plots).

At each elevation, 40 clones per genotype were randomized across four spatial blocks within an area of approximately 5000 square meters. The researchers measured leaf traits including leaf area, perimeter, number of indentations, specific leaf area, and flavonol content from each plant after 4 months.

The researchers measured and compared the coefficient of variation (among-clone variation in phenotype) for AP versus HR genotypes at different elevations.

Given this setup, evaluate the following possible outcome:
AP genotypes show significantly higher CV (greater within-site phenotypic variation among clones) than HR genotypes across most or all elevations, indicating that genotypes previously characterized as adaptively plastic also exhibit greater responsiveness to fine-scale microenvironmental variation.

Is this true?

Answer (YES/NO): NO